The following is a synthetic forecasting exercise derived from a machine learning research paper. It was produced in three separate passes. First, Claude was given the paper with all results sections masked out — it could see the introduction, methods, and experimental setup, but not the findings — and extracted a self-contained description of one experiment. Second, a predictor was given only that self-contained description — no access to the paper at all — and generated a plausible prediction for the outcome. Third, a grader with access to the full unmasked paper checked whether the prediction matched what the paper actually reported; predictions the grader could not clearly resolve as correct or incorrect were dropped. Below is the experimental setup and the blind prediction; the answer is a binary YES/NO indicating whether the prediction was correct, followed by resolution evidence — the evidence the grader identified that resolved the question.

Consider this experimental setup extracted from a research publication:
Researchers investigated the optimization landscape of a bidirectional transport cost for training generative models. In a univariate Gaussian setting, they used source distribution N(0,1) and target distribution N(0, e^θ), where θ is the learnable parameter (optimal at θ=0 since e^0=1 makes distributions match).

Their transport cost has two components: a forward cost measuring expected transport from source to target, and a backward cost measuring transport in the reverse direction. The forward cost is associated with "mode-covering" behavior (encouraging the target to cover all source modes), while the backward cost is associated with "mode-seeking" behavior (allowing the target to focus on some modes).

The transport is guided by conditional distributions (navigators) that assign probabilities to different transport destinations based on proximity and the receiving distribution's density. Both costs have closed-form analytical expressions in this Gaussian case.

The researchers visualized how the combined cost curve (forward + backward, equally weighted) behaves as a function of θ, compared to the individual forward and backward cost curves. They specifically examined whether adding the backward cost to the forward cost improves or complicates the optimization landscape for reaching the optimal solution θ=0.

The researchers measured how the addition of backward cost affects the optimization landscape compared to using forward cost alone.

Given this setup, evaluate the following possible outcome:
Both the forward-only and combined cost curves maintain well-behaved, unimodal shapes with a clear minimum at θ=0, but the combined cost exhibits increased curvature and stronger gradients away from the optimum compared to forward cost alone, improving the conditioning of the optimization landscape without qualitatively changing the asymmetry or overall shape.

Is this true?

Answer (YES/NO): NO